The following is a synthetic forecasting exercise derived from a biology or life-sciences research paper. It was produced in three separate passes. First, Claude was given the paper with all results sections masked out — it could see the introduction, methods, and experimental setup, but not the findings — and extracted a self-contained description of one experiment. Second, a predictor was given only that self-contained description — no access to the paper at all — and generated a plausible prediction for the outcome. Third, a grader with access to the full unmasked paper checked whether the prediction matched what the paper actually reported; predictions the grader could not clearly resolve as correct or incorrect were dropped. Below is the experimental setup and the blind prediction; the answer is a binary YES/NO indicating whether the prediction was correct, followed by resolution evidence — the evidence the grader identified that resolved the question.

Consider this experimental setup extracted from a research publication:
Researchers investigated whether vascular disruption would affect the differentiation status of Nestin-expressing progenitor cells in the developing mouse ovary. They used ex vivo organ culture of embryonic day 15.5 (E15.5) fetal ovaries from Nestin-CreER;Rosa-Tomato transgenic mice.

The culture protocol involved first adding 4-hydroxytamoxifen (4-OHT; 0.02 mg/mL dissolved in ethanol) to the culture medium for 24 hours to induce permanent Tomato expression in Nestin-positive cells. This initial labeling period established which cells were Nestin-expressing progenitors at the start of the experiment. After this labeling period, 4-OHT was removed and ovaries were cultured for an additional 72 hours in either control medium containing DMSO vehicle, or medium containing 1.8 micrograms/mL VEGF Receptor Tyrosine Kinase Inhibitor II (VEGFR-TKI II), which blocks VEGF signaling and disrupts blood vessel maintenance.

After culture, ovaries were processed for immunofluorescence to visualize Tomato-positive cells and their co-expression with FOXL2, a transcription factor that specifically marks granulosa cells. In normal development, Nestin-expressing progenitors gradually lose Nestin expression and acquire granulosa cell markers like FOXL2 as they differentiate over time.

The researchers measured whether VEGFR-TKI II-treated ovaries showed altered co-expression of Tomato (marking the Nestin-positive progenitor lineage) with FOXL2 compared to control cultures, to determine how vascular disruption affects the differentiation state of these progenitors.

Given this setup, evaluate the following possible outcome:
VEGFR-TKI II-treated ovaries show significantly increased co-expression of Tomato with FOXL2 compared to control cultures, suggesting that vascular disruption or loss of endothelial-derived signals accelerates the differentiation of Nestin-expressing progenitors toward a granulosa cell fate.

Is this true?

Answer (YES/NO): YES